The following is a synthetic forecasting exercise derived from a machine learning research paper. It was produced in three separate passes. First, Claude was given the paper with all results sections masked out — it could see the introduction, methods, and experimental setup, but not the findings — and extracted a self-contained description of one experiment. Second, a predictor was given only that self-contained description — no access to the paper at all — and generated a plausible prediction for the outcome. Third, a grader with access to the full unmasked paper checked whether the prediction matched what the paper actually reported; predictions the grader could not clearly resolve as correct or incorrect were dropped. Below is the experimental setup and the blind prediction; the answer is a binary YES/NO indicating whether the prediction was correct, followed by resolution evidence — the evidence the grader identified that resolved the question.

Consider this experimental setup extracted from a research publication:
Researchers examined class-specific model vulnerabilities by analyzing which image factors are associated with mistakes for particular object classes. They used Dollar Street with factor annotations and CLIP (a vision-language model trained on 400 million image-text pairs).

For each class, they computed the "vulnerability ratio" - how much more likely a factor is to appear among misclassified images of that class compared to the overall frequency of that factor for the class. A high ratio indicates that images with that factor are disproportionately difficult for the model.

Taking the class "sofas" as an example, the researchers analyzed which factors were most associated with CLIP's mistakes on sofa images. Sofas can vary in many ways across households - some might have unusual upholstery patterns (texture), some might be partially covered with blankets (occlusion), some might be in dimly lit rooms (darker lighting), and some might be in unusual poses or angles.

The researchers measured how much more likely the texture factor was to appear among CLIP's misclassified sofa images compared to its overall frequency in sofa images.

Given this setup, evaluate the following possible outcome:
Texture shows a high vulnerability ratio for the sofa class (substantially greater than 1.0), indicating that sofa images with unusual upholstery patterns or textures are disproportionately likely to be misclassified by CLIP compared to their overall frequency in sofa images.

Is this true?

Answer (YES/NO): YES